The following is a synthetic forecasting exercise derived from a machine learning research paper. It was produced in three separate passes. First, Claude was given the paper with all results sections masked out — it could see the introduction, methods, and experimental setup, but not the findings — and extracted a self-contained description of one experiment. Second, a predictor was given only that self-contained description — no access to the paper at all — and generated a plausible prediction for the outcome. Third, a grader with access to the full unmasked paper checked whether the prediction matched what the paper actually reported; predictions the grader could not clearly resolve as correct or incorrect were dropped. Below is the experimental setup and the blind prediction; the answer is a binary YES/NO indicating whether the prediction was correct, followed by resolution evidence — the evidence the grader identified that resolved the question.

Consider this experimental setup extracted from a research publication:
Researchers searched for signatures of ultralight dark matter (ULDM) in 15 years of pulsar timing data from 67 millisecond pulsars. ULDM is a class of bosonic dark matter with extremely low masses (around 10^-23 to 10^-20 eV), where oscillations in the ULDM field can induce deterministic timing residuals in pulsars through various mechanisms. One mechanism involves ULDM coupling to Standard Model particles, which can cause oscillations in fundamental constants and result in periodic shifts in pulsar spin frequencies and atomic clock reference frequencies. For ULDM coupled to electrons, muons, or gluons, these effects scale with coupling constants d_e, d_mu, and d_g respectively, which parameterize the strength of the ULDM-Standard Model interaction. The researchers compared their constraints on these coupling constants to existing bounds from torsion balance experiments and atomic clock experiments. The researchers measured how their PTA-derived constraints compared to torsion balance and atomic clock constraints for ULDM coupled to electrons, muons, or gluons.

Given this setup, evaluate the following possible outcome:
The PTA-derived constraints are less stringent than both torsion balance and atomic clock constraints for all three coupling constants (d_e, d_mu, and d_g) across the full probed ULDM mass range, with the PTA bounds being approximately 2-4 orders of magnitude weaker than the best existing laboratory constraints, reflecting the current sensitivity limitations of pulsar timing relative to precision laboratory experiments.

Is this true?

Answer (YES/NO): NO